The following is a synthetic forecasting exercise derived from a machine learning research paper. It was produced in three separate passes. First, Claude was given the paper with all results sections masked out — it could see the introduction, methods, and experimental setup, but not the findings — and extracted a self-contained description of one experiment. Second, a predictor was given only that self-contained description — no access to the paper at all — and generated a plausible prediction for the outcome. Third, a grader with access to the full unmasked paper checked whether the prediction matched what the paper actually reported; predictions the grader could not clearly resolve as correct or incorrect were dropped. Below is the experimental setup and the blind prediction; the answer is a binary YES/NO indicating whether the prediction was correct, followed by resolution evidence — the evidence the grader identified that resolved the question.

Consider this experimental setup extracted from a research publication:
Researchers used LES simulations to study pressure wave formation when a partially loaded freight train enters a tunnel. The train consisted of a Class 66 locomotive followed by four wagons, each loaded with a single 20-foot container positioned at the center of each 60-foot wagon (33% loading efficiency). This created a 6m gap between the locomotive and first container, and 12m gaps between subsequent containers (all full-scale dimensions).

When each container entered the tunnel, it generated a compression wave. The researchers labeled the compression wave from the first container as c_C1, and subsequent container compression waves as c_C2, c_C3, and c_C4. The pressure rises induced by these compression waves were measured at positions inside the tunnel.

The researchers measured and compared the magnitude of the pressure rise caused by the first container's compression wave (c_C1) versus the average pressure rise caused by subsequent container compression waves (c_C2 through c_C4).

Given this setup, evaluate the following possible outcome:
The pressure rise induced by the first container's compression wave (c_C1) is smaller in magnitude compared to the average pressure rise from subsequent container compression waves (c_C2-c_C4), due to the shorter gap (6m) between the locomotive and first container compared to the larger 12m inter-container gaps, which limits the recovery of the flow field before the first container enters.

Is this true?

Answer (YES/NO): YES